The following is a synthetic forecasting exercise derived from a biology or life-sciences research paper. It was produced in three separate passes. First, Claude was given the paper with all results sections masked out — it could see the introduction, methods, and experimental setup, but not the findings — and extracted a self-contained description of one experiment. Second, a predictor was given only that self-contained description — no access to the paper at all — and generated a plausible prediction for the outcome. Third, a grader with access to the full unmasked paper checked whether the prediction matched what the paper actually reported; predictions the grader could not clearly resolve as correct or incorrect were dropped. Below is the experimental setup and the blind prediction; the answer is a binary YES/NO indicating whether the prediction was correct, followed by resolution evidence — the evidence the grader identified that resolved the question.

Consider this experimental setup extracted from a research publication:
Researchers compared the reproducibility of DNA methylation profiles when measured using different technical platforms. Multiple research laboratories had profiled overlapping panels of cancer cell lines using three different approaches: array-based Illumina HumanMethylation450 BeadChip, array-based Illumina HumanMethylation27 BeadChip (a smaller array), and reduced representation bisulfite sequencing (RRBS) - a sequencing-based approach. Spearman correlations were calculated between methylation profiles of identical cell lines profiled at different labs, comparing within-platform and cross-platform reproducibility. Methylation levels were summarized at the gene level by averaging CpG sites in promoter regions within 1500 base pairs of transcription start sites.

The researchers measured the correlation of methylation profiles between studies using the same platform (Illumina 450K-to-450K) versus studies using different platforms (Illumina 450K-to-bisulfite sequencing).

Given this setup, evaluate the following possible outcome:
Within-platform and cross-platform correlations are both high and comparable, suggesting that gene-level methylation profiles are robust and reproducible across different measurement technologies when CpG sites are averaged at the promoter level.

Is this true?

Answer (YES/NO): NO